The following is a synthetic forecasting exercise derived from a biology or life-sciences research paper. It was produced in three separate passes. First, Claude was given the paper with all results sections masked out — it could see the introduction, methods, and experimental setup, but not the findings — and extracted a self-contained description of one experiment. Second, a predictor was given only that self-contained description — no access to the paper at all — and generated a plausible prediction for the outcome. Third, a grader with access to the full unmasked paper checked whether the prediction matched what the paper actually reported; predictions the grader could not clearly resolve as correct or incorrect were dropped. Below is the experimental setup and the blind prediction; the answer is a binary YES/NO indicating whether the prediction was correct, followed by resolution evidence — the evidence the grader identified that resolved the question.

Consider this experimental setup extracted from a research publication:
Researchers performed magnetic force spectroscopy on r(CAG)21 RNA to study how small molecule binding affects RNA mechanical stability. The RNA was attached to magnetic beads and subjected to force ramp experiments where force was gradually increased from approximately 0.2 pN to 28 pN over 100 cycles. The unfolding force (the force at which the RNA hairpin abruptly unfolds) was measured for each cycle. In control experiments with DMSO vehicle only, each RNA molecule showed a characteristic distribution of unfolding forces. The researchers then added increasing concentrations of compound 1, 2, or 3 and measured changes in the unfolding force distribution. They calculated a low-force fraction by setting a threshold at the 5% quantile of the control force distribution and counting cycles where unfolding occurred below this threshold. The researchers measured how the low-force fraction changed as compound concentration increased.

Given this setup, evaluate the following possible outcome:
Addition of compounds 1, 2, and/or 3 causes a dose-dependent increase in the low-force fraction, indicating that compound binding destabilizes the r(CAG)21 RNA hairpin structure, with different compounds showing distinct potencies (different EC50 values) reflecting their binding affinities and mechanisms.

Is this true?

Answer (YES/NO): NO